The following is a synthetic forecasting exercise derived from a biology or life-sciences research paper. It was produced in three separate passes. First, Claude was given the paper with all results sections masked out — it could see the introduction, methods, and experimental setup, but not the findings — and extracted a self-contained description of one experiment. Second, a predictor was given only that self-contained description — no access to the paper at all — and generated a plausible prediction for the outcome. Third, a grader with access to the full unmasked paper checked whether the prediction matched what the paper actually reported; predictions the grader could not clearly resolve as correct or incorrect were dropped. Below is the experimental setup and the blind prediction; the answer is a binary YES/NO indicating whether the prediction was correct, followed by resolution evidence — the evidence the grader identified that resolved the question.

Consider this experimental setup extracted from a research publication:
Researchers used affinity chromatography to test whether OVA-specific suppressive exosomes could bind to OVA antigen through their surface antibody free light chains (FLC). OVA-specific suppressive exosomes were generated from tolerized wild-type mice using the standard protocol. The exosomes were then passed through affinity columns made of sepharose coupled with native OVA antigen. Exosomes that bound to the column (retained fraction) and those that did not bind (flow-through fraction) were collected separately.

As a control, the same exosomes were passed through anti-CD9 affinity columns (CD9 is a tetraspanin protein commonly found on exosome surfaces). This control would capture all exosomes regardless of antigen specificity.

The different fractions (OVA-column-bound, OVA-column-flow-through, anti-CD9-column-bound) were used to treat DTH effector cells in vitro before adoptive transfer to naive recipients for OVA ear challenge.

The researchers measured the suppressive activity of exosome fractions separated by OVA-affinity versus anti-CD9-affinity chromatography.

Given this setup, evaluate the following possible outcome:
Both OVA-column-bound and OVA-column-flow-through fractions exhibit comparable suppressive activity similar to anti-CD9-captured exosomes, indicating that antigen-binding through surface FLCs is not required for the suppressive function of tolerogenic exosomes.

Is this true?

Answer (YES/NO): NO